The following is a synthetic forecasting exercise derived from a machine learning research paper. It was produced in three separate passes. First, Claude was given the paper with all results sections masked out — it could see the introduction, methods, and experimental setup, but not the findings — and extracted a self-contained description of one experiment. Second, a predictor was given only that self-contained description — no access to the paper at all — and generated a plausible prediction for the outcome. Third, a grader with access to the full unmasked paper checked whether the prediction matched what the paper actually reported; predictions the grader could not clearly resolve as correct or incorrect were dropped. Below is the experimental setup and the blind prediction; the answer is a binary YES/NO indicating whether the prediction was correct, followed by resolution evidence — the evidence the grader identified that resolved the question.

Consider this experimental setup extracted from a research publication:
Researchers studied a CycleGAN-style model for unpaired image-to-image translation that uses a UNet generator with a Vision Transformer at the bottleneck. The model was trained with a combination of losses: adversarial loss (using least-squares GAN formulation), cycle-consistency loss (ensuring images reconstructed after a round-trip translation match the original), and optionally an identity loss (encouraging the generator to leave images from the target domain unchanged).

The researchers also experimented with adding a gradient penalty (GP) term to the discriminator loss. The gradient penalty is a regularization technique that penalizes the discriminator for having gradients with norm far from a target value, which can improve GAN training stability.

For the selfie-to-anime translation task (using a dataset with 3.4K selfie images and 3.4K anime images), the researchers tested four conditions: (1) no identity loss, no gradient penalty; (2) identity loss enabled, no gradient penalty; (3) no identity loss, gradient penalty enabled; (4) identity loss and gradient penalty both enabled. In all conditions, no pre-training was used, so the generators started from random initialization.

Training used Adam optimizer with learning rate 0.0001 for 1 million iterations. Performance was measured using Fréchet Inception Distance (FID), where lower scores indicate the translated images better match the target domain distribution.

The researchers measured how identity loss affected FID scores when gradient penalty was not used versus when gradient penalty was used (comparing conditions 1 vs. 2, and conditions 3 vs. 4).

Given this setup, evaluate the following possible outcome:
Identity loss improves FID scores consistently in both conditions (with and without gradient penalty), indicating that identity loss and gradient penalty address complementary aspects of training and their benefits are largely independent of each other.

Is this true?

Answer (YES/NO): NO